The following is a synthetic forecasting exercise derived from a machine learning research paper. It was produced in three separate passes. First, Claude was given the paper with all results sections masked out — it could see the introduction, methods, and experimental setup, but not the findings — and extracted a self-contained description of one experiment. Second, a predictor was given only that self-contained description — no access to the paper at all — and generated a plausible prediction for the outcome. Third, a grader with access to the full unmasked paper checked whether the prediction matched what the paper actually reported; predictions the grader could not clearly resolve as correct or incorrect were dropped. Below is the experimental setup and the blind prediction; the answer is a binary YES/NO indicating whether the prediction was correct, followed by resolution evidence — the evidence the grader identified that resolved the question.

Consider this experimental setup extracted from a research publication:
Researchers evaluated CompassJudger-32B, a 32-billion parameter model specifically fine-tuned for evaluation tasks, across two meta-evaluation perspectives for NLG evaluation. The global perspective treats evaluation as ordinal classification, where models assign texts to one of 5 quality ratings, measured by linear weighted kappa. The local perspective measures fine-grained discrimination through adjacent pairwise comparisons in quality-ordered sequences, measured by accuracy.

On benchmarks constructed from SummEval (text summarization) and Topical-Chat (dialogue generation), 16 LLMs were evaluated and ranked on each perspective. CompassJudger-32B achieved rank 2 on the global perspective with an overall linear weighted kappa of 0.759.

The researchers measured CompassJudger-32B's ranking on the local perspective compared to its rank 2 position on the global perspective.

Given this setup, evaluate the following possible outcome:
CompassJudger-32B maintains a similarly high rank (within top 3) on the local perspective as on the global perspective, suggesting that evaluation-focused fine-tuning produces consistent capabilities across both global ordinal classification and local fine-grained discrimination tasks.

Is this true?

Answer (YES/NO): NO